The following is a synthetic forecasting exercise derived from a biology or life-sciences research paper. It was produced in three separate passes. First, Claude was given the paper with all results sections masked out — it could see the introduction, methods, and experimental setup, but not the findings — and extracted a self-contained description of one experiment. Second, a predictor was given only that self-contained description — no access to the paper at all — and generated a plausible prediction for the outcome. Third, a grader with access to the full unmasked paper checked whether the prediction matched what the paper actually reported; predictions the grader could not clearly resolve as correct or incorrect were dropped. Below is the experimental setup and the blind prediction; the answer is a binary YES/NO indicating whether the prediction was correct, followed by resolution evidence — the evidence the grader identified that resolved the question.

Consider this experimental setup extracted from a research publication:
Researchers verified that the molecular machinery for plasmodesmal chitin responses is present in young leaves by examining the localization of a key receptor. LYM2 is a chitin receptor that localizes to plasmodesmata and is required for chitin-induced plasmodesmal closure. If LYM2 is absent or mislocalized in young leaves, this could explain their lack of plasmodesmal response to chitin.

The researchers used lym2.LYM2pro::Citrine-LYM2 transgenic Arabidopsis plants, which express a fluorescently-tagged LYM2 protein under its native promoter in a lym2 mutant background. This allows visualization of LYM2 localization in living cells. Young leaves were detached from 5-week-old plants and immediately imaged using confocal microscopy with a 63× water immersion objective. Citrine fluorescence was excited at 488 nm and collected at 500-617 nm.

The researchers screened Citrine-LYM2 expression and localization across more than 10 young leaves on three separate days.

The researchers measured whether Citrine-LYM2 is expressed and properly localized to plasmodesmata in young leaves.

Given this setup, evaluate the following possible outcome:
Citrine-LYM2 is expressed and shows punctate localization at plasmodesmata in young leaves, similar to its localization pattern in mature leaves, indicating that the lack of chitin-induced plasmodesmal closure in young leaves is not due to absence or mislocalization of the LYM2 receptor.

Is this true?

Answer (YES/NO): YES